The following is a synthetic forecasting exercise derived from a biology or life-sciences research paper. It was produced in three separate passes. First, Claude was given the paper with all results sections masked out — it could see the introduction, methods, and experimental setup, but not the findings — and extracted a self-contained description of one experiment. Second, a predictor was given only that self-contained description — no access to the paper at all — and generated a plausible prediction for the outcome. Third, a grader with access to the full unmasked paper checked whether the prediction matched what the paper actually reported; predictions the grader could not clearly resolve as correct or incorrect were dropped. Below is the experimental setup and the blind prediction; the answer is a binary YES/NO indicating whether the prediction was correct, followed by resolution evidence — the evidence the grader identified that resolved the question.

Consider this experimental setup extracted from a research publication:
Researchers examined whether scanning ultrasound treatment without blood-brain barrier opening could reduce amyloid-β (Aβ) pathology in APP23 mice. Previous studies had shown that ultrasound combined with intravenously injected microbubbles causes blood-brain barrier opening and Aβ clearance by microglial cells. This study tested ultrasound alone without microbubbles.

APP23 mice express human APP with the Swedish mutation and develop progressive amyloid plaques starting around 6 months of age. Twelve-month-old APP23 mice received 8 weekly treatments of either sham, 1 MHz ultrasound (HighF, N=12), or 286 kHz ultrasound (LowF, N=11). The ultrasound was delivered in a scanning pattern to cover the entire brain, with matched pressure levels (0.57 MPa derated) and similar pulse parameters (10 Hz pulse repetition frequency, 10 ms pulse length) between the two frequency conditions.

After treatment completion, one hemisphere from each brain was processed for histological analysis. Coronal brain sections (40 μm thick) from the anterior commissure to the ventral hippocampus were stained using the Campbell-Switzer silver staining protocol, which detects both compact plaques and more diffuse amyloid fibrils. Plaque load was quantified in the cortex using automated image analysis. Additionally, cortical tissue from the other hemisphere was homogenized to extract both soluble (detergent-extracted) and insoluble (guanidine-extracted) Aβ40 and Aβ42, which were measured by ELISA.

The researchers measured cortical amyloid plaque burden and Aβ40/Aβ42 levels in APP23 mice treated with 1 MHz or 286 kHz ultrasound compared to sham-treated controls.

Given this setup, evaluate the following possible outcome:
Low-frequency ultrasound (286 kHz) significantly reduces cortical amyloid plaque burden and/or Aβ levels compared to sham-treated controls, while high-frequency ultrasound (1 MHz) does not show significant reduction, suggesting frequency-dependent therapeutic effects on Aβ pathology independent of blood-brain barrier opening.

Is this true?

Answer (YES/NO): NO